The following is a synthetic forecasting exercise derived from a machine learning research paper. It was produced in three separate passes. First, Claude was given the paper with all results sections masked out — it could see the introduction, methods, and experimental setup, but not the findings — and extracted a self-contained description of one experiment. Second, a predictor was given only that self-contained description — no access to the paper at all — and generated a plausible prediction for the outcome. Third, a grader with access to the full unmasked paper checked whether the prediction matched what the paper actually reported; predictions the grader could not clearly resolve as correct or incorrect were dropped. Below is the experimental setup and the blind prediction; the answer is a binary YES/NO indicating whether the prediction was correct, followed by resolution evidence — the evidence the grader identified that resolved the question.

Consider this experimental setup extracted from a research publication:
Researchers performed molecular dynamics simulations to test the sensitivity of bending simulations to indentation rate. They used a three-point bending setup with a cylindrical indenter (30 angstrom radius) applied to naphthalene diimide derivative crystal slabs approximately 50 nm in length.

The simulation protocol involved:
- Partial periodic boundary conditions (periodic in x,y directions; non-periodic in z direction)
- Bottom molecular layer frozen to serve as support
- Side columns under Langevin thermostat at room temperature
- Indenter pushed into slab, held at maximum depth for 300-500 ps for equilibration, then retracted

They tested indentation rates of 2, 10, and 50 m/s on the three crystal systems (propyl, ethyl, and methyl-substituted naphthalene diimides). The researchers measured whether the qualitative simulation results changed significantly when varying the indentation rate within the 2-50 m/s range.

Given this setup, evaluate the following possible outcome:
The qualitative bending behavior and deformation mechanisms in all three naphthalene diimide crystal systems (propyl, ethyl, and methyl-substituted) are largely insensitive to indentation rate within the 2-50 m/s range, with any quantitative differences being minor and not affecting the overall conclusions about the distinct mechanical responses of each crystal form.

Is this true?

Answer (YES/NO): YES